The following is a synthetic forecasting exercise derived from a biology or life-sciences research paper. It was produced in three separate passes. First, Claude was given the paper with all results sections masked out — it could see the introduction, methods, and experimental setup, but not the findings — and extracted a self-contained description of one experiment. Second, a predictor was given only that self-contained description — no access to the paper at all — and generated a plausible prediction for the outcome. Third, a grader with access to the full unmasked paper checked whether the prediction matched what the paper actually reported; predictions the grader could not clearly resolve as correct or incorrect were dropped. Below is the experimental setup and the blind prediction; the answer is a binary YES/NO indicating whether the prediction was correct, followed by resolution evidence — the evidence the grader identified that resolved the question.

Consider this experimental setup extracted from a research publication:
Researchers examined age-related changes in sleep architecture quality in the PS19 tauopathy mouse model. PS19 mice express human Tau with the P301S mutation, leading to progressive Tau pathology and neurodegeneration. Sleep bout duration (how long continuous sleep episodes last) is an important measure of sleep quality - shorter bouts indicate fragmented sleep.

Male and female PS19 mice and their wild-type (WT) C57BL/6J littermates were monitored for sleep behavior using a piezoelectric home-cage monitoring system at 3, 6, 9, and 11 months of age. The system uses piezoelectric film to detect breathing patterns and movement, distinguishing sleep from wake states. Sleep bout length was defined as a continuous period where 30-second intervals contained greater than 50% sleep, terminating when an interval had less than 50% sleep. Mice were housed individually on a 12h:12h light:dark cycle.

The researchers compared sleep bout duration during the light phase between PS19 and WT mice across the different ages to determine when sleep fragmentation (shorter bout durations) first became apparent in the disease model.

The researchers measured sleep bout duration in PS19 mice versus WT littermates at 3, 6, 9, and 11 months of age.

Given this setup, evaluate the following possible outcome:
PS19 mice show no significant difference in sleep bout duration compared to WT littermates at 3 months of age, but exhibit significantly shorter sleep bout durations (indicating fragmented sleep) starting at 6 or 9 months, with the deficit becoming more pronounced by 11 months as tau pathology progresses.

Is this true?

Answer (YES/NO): NO